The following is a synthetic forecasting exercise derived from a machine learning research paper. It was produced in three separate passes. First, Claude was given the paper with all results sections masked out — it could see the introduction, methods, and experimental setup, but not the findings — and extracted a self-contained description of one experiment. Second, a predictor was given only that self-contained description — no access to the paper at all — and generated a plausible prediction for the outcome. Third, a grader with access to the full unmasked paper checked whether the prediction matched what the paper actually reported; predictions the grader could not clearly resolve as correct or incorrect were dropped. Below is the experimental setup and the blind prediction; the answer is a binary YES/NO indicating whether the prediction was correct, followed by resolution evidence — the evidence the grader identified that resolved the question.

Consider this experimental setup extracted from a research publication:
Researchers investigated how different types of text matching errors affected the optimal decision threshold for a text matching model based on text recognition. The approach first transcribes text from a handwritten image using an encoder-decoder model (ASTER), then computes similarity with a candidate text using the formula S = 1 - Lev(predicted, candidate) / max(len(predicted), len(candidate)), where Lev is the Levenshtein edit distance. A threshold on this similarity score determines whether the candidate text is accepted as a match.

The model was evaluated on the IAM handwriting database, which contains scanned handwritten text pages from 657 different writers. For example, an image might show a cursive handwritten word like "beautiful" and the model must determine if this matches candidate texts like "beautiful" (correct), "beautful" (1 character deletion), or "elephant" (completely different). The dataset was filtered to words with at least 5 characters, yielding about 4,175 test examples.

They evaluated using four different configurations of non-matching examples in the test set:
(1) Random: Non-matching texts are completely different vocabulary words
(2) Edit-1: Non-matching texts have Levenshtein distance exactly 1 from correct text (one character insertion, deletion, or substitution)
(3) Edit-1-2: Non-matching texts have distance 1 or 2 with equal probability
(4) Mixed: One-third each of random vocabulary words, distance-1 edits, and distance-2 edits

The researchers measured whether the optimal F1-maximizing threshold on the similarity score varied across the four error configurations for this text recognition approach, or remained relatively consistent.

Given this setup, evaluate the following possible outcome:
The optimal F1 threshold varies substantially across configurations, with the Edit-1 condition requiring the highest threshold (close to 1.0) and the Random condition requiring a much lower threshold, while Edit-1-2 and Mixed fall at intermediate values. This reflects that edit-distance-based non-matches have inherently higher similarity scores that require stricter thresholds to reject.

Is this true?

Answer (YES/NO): NO